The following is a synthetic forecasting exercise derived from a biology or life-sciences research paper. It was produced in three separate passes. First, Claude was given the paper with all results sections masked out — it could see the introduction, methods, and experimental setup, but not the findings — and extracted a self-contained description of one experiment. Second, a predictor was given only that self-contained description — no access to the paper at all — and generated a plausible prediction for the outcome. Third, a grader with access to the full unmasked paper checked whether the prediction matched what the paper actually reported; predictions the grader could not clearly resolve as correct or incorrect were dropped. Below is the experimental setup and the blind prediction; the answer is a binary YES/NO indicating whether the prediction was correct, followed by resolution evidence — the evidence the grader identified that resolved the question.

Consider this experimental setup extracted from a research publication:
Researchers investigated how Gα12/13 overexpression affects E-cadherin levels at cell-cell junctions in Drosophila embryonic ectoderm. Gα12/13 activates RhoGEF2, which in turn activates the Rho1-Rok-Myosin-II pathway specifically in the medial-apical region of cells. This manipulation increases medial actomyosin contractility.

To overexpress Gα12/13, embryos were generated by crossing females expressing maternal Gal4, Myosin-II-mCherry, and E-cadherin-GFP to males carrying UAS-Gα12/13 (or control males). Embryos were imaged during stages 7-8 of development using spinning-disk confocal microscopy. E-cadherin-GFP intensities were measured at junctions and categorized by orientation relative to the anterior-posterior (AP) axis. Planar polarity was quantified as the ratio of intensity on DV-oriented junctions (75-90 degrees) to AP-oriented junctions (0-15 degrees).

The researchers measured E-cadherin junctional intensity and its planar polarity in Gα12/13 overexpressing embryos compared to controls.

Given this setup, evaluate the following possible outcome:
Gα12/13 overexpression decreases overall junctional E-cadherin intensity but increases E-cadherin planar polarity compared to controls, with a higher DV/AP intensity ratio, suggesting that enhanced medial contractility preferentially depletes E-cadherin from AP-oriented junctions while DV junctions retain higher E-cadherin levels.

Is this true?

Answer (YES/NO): NO